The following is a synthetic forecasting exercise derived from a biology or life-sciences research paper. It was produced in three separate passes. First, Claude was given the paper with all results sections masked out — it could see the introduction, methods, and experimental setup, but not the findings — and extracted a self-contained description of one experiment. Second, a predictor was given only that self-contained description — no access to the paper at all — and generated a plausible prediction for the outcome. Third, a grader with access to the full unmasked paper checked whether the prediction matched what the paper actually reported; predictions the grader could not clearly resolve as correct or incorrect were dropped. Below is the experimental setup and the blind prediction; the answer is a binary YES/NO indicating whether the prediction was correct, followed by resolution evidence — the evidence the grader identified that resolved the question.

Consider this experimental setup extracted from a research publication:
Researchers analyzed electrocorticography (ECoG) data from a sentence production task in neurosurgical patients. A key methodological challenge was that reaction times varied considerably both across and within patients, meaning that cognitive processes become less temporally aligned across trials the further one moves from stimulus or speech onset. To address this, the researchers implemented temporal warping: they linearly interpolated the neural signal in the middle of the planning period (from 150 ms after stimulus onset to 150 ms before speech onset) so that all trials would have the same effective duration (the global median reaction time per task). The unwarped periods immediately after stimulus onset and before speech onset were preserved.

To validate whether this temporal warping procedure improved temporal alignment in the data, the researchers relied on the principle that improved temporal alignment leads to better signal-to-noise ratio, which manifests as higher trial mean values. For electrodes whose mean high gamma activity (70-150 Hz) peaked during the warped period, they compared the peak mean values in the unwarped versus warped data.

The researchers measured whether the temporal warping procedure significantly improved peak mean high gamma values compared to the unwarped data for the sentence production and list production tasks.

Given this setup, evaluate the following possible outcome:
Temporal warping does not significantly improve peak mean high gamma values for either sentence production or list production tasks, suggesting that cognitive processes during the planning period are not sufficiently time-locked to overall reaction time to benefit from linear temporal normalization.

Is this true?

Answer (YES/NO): NO